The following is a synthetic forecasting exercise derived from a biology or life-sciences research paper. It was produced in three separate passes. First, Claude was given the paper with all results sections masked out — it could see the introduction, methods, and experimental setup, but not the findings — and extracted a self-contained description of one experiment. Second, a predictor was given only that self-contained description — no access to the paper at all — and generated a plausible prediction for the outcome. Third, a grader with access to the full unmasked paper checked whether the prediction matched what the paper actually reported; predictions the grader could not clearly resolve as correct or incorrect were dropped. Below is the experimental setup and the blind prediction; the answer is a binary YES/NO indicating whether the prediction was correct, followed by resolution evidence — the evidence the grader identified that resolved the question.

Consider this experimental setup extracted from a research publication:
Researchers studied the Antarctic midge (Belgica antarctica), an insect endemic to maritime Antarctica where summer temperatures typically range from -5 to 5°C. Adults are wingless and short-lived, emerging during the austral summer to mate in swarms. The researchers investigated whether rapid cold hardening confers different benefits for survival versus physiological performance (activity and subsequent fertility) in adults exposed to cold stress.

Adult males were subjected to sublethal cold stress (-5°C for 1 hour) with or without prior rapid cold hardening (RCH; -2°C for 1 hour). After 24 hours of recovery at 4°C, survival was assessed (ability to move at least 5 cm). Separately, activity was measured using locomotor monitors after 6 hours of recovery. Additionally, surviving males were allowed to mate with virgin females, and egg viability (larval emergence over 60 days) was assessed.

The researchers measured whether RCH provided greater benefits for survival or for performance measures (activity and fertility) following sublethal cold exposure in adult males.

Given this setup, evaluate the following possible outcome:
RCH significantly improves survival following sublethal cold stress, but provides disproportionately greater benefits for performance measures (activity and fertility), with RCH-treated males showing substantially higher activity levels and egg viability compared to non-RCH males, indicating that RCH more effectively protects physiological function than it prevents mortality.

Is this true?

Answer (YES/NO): NO